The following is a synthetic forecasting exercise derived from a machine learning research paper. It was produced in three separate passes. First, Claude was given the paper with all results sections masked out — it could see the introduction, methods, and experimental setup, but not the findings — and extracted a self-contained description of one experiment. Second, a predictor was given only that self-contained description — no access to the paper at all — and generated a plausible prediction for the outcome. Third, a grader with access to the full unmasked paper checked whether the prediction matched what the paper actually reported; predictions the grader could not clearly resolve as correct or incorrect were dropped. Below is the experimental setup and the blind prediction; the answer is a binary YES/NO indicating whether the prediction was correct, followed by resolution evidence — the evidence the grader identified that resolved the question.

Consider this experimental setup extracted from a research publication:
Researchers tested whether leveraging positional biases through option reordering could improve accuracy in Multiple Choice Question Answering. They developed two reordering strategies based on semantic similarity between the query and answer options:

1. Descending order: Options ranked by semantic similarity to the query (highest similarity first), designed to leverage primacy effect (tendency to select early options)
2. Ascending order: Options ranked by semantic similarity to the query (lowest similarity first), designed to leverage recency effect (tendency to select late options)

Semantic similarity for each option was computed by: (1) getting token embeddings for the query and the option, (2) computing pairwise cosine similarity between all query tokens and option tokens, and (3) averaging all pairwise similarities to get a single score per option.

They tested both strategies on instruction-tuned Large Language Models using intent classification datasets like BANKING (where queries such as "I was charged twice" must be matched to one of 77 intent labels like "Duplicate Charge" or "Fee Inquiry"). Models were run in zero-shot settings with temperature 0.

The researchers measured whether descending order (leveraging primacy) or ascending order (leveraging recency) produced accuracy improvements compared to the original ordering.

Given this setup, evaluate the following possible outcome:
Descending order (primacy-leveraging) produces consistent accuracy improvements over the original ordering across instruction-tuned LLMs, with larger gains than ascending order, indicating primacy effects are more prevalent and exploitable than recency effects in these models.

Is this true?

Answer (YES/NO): NO